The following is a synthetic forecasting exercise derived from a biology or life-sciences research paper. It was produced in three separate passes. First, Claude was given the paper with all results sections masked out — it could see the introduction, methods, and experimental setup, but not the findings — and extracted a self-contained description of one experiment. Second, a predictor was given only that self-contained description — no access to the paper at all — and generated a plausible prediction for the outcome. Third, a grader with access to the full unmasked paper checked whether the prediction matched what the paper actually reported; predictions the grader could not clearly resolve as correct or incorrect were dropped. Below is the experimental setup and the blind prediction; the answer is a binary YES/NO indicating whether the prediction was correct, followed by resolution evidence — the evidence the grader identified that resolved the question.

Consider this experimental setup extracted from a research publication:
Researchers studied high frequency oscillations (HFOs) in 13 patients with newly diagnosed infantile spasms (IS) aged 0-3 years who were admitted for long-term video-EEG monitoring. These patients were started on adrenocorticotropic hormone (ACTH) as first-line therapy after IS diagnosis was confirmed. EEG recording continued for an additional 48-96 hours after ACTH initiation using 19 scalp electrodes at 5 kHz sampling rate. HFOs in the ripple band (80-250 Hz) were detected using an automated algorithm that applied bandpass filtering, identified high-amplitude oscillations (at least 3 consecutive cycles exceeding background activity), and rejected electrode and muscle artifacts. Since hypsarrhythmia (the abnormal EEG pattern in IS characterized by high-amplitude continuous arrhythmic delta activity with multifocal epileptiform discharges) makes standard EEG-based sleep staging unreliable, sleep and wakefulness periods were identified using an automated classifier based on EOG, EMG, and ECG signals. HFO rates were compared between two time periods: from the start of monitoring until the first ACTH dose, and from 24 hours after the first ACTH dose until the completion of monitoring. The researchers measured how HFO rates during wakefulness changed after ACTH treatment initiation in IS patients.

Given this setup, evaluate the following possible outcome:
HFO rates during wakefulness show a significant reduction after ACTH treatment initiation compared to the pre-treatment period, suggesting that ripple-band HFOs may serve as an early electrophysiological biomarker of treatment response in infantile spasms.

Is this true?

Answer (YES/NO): NO